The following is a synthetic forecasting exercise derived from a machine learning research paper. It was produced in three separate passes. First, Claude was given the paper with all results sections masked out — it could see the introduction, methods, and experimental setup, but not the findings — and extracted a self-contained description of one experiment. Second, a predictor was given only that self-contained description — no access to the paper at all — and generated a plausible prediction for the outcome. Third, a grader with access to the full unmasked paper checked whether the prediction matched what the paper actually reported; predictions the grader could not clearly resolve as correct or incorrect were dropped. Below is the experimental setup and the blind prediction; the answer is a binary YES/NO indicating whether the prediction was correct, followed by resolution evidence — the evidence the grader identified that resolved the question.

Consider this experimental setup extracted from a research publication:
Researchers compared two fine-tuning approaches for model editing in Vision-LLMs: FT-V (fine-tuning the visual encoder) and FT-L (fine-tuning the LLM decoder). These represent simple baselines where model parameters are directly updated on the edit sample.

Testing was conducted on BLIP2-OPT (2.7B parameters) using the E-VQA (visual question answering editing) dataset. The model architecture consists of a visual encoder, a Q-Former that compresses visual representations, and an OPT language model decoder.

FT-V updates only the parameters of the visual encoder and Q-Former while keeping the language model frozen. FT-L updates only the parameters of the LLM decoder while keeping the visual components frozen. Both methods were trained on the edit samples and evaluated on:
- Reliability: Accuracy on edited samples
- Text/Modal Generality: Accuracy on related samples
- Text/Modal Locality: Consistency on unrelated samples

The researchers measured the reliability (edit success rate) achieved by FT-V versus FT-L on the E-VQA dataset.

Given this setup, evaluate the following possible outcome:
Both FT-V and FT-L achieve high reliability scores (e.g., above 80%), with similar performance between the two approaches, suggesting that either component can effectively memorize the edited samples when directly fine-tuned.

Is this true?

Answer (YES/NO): NO